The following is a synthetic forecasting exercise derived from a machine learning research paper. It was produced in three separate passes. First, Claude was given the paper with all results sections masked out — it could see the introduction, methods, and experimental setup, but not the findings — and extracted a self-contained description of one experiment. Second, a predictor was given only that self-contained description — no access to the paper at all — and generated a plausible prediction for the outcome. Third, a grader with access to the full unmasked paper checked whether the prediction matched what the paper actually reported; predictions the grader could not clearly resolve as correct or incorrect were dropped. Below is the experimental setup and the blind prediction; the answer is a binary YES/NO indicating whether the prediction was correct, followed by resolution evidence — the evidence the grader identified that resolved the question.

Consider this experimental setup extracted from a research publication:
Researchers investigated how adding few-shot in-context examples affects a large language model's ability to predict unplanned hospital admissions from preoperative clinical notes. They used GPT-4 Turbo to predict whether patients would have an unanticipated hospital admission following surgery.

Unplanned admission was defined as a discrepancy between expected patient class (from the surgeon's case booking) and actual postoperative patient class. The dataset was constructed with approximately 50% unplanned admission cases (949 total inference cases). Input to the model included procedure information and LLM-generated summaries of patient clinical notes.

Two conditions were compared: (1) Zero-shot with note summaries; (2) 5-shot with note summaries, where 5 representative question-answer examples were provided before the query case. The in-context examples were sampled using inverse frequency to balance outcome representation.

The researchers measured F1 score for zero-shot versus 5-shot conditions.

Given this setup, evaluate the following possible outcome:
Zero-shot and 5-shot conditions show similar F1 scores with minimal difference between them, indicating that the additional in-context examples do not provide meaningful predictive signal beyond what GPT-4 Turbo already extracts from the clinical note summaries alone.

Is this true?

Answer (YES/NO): NO